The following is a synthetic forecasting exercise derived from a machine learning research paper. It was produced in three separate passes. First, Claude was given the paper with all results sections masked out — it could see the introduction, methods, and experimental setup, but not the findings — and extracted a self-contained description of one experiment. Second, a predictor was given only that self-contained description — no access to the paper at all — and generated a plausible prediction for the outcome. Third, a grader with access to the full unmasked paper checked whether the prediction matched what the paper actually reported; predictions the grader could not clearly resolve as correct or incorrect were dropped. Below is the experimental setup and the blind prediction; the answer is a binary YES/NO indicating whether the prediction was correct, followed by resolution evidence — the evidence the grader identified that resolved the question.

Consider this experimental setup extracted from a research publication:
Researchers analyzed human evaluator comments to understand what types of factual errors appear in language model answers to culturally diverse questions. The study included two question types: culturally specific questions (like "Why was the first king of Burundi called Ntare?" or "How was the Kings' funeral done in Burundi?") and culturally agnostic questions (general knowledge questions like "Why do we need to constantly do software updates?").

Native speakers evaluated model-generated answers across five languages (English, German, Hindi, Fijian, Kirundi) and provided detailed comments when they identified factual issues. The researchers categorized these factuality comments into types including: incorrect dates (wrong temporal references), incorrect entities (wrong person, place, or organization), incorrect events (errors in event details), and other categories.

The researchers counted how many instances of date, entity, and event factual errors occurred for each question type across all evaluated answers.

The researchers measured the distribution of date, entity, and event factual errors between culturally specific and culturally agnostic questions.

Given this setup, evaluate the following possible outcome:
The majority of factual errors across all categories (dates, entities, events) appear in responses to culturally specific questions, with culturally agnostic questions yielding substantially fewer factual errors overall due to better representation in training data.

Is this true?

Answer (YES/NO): YES